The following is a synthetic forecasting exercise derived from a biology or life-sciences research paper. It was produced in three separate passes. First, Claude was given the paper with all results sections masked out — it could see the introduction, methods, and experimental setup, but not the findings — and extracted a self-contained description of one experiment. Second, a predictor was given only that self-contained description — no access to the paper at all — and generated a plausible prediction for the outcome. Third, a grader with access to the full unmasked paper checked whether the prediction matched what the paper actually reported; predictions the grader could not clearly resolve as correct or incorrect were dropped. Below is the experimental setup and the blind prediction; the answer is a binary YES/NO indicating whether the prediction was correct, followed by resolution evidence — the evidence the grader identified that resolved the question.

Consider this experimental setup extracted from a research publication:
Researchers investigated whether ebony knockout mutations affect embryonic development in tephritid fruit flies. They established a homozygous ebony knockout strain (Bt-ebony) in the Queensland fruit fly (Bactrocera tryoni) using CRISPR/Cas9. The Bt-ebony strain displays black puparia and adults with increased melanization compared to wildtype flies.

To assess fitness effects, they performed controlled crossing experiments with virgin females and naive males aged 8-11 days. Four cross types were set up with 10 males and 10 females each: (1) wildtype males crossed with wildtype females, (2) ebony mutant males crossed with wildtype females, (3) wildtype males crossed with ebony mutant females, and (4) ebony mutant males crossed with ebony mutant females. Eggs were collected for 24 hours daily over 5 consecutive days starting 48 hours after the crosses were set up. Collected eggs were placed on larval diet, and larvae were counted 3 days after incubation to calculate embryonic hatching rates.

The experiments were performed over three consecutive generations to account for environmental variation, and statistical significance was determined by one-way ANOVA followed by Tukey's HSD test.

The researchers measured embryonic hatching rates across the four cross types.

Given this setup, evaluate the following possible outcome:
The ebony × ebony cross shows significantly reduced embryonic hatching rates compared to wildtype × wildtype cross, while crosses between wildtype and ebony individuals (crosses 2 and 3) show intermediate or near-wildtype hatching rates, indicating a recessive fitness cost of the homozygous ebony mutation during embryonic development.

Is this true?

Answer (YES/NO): NO